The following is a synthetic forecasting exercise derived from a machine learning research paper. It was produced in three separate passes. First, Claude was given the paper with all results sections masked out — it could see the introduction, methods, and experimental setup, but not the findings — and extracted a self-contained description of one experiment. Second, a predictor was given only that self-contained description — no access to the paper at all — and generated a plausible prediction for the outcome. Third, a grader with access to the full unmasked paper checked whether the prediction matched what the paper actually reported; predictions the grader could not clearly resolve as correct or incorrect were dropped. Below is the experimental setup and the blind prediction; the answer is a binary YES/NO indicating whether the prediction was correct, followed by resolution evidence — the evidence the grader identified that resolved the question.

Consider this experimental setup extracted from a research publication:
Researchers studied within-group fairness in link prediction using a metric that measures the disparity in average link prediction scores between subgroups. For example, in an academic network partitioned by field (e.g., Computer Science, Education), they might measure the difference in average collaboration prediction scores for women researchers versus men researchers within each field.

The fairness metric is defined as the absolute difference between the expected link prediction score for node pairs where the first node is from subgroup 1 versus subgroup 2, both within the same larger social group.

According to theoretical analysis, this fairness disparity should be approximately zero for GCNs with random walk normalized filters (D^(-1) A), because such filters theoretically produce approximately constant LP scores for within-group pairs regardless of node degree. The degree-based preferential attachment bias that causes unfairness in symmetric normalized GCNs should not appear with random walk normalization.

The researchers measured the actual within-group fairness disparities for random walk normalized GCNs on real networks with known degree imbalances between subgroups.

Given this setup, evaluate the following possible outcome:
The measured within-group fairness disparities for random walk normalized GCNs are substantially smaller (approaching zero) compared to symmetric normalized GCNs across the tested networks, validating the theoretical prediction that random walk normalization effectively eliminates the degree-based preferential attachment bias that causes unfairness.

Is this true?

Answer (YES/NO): NO